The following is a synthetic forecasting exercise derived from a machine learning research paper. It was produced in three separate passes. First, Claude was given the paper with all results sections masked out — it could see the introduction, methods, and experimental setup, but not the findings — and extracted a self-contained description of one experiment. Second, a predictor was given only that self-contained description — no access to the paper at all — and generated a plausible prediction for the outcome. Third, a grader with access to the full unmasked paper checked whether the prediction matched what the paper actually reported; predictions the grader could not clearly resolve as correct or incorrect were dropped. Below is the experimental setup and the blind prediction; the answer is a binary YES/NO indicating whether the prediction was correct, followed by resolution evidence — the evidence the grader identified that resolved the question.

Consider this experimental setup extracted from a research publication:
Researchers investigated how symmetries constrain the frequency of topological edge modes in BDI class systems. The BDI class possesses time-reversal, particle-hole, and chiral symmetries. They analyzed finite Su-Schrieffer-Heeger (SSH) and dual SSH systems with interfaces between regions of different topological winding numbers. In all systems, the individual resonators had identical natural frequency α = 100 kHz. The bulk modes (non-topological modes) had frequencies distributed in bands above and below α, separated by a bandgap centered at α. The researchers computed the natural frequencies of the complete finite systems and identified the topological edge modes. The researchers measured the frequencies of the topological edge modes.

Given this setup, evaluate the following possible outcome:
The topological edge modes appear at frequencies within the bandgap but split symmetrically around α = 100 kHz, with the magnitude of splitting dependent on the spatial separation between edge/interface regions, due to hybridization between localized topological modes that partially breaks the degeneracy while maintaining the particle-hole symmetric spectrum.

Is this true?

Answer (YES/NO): NO